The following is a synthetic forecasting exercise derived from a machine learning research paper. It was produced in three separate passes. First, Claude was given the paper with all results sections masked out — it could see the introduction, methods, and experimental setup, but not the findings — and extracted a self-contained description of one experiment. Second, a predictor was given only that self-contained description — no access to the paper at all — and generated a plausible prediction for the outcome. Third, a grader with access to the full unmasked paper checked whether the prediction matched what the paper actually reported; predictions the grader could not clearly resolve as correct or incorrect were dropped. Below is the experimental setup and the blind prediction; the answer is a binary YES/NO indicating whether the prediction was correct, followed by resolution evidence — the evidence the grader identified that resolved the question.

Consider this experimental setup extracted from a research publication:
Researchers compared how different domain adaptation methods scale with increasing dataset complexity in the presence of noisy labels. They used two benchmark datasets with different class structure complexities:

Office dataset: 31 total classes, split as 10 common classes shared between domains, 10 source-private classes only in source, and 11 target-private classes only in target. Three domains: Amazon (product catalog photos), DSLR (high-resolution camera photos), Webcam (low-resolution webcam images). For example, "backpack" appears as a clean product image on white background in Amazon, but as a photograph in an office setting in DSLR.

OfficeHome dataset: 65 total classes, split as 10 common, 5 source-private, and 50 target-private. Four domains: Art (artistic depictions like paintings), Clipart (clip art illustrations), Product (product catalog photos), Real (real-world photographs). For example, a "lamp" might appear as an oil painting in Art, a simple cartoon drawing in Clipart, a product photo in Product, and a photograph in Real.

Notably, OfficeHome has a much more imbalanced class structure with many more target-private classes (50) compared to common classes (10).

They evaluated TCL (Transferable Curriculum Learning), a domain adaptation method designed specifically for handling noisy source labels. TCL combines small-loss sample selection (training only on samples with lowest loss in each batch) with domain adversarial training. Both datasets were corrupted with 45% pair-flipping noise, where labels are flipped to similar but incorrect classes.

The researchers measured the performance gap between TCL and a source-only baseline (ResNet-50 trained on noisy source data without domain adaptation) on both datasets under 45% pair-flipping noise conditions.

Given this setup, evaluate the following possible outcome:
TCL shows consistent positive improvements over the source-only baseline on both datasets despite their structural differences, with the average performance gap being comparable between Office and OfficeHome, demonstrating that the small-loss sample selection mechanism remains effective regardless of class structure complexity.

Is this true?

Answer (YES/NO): NO